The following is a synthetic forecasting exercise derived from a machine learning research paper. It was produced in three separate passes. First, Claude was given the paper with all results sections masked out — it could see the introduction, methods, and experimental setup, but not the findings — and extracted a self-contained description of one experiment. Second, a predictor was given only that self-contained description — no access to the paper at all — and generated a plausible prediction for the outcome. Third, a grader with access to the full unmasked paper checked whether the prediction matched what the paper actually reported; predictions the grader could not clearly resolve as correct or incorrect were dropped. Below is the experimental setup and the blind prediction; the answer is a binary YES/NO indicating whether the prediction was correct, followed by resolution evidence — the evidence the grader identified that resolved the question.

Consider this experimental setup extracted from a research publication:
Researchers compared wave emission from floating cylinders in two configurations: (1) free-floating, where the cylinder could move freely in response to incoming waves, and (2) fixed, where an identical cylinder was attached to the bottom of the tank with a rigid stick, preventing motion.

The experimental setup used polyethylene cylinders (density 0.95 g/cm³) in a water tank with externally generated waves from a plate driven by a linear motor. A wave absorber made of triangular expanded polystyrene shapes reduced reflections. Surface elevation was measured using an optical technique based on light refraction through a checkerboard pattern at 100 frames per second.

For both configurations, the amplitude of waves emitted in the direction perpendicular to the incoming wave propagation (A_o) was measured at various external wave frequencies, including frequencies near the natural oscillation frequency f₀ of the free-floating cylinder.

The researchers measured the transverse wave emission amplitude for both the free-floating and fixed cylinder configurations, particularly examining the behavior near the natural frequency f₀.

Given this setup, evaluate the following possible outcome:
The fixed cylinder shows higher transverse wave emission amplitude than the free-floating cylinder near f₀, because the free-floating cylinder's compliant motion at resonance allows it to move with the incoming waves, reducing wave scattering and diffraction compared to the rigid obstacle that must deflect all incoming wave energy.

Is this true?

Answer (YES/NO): YES